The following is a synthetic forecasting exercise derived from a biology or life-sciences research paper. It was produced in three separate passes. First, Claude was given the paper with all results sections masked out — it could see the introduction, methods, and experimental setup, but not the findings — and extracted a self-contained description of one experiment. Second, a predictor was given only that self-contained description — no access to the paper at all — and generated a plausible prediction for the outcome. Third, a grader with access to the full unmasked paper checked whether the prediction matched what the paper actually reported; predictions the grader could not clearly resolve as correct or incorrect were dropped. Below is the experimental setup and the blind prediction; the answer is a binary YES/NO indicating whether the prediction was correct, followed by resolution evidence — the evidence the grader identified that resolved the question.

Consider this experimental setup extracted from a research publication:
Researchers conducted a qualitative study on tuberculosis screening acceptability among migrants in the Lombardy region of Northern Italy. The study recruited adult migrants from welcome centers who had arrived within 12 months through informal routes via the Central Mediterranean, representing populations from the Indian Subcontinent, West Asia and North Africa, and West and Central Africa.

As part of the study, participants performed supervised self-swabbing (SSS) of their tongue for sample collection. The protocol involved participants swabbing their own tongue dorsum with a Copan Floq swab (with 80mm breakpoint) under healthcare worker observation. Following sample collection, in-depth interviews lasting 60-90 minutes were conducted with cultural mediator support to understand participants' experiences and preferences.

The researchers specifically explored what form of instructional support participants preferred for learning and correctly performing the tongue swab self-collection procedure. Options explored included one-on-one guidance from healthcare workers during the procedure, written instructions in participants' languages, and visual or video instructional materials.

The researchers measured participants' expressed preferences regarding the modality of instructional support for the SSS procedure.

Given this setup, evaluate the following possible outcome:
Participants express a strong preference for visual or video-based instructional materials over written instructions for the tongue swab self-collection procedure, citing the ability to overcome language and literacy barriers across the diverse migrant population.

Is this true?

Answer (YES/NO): YES